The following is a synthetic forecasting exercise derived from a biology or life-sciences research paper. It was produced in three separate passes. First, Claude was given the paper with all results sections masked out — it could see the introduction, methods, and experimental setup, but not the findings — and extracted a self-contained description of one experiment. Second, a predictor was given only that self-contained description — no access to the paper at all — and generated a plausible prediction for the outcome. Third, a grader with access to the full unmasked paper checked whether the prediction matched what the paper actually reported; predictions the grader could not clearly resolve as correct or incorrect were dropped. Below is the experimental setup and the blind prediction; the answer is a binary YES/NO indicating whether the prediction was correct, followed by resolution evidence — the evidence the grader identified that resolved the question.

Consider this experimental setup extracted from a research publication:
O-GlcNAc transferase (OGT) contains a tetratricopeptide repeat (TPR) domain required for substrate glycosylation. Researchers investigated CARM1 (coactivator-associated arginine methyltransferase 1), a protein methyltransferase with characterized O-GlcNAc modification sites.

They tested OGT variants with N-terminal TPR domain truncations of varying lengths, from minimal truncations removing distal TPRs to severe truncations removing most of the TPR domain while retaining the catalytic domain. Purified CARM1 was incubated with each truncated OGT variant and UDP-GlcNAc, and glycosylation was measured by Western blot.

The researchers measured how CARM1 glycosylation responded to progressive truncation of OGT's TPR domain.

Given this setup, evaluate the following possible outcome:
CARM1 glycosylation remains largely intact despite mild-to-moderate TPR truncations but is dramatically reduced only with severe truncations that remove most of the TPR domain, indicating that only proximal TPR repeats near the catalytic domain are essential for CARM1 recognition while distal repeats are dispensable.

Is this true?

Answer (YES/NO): NO